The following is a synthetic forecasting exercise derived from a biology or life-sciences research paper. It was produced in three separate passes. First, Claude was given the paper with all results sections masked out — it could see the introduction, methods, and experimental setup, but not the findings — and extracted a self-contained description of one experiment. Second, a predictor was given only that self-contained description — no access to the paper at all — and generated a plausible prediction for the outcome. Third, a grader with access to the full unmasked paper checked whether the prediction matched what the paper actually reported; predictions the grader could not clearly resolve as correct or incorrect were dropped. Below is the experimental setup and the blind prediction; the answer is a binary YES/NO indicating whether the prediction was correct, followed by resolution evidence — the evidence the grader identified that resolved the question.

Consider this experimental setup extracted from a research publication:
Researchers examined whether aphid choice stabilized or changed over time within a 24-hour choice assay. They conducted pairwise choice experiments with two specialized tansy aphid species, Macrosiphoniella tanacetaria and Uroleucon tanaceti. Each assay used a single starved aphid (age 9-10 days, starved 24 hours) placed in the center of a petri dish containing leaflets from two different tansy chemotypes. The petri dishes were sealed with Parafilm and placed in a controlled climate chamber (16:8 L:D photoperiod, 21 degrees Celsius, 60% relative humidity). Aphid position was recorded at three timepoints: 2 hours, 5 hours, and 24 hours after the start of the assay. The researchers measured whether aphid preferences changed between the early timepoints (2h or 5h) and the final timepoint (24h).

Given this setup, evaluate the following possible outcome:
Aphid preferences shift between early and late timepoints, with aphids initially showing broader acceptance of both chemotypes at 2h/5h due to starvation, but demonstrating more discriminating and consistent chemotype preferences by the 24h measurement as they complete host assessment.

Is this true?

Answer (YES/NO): NO